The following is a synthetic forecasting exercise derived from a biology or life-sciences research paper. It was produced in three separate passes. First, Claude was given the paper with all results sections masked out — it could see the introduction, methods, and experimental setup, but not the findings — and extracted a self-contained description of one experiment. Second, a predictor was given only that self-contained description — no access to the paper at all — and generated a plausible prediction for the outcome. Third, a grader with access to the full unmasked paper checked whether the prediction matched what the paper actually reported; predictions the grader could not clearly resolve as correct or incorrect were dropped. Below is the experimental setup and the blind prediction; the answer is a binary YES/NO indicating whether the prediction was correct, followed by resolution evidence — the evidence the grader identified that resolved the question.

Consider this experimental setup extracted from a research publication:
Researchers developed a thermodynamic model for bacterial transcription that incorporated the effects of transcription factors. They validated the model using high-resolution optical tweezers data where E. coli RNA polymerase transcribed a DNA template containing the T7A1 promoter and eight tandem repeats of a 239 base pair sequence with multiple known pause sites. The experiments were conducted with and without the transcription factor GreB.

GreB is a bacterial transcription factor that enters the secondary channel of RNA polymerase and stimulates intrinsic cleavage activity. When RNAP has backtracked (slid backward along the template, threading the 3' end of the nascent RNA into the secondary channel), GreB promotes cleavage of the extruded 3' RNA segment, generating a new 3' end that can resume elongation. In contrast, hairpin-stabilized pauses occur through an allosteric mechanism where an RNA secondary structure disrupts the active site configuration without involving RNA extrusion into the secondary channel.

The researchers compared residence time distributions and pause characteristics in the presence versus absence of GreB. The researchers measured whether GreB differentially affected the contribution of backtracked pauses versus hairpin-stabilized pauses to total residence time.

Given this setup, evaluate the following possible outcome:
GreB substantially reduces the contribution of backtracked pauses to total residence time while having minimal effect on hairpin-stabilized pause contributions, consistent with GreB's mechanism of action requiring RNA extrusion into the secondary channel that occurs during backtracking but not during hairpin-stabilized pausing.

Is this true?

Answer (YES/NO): NO